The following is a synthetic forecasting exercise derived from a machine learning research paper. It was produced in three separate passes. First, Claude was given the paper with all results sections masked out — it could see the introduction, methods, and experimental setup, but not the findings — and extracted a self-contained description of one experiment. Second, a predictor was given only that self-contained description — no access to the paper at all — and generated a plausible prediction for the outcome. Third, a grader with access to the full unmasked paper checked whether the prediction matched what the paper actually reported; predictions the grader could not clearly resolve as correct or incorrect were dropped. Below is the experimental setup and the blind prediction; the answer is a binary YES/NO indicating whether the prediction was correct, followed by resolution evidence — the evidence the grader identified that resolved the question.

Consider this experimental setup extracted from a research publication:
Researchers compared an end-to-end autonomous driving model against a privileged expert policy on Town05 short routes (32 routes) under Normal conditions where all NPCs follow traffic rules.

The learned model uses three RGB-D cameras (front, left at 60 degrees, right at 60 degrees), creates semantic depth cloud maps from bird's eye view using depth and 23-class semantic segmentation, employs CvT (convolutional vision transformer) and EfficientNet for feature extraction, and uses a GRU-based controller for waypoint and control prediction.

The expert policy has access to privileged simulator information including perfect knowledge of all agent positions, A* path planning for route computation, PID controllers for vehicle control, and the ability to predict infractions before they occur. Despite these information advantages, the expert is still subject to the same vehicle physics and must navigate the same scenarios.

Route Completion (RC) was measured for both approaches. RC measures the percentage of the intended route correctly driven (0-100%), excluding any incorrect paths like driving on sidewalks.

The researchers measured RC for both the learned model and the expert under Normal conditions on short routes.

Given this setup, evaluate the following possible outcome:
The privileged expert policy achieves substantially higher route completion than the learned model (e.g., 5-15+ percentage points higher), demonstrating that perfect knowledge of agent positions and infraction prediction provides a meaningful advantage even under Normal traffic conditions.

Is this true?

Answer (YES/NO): NO